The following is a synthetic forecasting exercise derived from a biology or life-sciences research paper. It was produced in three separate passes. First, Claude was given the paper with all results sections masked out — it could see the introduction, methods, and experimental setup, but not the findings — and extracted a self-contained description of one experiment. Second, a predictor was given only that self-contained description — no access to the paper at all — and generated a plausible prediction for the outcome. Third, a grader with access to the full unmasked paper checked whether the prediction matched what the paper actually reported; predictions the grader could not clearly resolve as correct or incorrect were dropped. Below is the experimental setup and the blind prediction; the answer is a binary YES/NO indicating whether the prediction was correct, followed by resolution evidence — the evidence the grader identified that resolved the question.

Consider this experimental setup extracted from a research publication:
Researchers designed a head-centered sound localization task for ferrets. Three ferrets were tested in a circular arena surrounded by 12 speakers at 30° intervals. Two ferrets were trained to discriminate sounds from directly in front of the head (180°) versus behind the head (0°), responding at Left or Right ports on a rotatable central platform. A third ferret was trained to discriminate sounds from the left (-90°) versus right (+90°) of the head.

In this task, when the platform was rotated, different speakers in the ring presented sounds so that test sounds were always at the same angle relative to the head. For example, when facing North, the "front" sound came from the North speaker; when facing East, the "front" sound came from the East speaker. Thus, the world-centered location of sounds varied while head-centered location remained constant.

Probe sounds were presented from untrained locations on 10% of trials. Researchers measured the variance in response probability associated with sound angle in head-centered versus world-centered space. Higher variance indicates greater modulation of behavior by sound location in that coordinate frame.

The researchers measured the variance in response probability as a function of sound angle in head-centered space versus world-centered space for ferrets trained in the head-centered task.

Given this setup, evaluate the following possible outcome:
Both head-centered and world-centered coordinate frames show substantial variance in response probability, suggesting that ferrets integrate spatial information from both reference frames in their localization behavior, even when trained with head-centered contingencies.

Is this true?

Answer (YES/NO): NO